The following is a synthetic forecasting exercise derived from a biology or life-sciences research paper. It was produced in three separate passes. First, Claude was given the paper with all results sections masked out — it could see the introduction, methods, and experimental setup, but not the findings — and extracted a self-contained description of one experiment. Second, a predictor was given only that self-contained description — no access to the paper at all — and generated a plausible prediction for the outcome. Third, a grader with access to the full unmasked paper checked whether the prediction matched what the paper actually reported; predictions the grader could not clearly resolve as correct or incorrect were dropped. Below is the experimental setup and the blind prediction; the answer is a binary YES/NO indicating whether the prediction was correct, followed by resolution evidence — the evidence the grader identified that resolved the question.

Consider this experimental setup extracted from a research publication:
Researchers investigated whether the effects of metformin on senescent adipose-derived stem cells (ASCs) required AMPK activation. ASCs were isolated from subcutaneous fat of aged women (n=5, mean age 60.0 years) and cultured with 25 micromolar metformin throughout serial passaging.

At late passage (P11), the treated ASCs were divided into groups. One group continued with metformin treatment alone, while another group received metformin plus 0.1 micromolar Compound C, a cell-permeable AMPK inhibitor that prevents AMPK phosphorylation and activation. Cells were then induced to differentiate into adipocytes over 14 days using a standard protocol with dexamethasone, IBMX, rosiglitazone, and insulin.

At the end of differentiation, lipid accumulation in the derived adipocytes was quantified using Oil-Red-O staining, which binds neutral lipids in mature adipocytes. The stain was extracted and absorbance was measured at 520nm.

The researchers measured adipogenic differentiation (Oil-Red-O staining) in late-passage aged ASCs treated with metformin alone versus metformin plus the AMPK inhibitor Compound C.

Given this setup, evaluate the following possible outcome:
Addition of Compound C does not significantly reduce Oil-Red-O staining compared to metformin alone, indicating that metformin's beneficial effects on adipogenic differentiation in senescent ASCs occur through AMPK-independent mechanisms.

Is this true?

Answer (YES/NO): NO